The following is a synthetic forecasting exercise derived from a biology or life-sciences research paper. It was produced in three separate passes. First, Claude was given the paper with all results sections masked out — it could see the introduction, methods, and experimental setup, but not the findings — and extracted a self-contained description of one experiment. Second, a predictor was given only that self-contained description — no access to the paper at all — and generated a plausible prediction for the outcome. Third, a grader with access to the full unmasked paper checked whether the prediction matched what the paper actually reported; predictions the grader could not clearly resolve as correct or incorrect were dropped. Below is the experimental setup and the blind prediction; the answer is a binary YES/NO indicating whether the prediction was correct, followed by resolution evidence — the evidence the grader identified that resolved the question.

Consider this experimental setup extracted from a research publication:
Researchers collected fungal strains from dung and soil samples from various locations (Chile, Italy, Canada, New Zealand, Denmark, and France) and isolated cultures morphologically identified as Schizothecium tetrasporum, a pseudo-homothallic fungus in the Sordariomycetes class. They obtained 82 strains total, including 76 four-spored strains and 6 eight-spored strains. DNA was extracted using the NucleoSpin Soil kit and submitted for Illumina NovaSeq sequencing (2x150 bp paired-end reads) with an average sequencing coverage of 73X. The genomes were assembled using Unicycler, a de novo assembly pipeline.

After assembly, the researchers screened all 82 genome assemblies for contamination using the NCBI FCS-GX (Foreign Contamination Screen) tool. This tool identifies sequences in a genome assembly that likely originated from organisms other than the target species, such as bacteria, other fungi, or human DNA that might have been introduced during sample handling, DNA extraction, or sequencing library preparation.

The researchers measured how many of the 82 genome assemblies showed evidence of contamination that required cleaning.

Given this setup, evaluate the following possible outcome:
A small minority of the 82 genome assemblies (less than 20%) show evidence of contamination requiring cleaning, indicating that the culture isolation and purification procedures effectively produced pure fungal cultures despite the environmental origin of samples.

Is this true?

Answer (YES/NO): NO